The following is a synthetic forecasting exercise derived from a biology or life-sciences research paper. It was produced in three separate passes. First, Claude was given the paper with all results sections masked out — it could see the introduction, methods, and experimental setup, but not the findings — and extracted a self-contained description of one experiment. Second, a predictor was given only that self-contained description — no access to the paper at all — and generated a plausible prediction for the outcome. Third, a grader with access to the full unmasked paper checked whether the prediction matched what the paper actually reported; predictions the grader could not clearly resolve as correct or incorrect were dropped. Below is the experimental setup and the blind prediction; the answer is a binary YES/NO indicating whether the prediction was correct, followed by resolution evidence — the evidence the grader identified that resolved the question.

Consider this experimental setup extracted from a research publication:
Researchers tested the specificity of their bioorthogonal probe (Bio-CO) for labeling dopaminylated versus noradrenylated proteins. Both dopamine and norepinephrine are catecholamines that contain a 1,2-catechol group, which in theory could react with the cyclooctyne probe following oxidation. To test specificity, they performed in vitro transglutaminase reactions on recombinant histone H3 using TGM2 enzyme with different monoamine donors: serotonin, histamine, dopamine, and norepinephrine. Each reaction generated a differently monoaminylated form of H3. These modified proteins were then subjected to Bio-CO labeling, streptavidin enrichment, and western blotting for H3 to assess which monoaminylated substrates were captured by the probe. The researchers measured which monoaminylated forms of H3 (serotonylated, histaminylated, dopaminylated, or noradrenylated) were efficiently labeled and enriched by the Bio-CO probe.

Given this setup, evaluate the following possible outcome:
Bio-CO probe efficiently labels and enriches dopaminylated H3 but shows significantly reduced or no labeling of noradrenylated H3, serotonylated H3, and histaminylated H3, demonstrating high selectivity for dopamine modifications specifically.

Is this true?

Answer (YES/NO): YES